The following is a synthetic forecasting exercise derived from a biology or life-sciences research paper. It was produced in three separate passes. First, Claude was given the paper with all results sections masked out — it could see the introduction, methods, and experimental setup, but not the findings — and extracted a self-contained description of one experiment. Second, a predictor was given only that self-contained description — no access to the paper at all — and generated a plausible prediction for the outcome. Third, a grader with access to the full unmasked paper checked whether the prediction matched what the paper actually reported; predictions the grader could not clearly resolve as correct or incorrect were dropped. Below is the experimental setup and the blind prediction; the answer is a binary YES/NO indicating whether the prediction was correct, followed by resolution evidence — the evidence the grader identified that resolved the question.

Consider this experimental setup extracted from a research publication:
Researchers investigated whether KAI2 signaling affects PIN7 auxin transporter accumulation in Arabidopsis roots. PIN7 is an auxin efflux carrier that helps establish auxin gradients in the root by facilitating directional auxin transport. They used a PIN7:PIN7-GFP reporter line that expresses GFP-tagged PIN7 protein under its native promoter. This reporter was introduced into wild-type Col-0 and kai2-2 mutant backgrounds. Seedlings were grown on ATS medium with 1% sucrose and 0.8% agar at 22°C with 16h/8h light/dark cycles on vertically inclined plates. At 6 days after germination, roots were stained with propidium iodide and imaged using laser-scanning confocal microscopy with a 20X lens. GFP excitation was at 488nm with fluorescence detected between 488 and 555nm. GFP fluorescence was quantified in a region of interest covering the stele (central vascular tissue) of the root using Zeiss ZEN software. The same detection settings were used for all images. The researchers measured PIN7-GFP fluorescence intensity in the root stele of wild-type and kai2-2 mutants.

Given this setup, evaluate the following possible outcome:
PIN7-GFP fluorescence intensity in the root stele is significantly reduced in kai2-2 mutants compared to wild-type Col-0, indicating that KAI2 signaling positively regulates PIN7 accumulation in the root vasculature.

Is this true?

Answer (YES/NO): NO